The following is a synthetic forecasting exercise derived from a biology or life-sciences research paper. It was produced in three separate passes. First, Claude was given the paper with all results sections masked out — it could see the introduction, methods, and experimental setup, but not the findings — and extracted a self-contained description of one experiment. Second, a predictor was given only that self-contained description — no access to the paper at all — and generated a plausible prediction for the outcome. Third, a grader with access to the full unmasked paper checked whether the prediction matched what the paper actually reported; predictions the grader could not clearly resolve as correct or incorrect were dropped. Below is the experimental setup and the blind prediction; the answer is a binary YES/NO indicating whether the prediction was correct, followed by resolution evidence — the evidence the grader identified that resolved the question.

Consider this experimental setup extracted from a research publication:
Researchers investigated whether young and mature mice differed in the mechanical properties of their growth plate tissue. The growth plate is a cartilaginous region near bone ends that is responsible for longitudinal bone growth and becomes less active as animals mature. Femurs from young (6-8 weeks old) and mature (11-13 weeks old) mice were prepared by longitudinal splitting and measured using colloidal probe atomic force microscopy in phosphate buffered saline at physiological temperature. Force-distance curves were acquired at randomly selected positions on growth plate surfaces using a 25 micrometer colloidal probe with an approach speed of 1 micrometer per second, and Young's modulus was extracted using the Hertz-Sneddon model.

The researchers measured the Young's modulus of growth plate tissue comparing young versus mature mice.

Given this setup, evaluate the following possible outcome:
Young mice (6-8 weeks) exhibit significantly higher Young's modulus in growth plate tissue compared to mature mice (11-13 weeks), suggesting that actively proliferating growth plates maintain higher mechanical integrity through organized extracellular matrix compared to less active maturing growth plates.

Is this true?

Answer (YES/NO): NO